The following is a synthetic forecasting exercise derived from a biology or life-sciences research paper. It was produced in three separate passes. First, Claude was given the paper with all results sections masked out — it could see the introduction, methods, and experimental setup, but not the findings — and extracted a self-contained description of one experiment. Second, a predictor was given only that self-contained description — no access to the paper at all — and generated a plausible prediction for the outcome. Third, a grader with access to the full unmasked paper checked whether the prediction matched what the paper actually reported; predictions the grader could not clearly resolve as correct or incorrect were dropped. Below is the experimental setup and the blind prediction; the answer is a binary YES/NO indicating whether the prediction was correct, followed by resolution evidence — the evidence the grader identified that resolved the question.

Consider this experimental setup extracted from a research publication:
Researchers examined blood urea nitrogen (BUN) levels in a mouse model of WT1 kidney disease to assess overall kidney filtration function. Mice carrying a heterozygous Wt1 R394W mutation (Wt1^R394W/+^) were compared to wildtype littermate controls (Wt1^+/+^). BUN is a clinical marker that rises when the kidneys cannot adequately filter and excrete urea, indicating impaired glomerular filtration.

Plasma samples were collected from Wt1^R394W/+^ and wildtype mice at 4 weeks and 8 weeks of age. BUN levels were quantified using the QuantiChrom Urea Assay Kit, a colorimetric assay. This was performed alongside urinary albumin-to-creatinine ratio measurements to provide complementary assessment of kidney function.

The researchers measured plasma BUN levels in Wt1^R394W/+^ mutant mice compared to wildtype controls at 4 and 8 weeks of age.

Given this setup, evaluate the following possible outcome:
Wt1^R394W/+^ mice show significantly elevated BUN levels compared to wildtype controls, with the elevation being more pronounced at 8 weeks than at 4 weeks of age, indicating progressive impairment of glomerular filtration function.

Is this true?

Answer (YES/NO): NO